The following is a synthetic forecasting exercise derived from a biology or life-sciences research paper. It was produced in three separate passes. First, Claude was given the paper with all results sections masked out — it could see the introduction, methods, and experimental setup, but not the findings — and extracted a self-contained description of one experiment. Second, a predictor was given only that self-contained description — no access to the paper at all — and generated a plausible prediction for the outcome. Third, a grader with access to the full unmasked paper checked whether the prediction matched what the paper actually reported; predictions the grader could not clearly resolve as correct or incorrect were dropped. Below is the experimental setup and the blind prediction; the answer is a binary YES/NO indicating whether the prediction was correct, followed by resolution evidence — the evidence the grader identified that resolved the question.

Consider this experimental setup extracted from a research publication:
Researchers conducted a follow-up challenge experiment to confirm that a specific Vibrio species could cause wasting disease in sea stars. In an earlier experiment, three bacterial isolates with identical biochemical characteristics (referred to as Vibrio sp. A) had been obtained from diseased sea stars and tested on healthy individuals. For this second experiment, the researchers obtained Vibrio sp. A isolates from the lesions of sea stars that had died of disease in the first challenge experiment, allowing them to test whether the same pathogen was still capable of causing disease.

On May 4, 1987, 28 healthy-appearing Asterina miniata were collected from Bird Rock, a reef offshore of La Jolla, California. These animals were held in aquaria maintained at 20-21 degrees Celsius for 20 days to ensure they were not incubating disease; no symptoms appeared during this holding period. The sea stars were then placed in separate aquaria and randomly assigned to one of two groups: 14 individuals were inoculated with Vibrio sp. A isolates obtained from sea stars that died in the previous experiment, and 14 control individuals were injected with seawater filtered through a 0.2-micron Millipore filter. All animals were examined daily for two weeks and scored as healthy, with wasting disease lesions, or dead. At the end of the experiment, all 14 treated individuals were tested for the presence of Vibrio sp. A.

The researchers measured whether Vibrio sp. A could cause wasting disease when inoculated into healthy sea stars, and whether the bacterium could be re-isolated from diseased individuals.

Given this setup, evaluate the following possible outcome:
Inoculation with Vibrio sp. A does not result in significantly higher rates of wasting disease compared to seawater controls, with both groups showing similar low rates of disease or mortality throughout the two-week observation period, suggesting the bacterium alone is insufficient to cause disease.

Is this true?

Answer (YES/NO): NO